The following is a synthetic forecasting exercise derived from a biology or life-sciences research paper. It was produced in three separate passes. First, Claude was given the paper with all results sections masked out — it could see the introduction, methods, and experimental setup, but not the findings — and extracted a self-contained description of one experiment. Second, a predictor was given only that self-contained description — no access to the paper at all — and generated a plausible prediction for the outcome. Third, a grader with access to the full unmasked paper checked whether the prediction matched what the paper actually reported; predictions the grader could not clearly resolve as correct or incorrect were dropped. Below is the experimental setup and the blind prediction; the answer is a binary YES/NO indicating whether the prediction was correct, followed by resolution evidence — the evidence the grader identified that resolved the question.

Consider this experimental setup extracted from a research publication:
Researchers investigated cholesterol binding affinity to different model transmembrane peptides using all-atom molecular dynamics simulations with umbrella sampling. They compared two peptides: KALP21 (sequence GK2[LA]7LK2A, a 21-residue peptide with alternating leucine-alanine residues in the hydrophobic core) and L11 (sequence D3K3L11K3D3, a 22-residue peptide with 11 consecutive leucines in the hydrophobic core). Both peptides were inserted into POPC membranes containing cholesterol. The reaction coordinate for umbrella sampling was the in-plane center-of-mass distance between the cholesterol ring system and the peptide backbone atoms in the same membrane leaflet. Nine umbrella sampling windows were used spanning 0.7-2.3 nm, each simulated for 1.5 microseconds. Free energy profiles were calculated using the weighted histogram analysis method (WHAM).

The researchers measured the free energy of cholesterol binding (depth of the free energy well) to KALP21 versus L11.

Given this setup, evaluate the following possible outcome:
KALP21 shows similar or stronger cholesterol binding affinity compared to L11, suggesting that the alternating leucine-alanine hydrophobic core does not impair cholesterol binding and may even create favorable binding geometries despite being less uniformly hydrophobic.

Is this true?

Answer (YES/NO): NO